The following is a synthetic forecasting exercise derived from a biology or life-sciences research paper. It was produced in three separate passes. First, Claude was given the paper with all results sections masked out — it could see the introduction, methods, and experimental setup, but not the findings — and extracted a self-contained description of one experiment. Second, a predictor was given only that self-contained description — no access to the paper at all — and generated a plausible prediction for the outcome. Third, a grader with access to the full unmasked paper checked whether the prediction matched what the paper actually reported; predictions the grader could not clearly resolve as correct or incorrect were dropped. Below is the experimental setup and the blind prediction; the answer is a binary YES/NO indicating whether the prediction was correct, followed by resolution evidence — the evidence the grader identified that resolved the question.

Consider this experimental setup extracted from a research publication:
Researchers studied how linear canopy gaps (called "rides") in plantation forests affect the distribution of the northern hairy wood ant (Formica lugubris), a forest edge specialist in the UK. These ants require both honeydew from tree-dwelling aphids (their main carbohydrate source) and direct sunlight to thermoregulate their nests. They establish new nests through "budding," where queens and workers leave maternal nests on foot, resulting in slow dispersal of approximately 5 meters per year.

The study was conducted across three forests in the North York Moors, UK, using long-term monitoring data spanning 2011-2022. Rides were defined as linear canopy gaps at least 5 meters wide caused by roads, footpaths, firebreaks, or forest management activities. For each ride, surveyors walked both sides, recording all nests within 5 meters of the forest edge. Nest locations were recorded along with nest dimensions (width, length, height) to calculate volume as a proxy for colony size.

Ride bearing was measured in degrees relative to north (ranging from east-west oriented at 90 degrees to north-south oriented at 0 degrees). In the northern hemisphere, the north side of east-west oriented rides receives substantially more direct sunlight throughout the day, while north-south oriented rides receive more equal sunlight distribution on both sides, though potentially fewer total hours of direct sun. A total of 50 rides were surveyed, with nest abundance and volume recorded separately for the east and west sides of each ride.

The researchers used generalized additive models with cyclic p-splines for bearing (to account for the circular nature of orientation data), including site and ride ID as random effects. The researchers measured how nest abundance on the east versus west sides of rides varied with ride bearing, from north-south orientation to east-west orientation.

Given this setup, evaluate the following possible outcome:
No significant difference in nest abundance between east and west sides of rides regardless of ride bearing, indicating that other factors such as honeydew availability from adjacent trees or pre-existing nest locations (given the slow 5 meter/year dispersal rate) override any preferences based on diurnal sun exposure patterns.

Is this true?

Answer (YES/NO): NO